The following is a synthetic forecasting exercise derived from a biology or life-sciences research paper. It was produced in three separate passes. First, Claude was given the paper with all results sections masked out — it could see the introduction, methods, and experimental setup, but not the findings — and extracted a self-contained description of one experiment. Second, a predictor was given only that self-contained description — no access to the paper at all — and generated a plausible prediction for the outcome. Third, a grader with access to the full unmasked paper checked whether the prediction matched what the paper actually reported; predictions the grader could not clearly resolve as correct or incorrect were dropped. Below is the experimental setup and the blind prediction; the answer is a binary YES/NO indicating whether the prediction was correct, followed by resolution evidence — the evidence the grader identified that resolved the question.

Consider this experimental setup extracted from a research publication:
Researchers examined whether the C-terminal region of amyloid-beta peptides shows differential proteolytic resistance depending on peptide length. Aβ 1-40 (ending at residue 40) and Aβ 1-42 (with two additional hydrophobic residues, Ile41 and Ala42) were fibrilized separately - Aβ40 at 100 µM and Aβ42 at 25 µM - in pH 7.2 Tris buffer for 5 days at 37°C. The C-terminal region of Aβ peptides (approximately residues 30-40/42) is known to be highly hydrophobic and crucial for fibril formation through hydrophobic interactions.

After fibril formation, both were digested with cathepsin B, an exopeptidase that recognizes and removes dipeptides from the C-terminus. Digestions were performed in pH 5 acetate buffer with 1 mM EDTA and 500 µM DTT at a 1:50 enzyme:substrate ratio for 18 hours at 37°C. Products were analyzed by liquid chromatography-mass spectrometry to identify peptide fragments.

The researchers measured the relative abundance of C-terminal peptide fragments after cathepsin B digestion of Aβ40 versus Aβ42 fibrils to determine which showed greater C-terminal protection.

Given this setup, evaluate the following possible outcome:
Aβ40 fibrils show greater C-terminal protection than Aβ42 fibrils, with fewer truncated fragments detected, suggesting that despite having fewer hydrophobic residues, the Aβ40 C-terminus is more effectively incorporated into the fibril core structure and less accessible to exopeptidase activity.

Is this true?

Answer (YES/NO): NO